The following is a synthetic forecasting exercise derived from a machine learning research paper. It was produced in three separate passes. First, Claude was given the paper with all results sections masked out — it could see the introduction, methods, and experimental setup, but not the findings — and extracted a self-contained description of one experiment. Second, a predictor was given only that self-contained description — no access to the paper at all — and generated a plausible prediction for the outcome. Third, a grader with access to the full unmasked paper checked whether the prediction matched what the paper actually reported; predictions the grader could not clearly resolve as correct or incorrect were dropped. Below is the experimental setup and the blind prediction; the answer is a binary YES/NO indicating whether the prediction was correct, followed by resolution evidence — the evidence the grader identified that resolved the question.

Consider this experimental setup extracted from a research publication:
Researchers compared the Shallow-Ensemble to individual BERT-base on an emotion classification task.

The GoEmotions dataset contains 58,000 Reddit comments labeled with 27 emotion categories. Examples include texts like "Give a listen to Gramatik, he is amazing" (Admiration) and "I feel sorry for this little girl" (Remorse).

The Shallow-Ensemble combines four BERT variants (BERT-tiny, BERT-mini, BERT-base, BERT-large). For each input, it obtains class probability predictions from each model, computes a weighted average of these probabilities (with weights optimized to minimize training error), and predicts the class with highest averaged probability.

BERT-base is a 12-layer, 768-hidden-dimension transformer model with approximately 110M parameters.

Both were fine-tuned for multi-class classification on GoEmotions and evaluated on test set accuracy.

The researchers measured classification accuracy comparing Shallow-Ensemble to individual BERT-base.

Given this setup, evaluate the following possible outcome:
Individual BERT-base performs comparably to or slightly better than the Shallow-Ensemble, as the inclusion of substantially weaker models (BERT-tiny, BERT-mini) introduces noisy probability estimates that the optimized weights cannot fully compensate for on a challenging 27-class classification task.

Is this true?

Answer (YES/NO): NO